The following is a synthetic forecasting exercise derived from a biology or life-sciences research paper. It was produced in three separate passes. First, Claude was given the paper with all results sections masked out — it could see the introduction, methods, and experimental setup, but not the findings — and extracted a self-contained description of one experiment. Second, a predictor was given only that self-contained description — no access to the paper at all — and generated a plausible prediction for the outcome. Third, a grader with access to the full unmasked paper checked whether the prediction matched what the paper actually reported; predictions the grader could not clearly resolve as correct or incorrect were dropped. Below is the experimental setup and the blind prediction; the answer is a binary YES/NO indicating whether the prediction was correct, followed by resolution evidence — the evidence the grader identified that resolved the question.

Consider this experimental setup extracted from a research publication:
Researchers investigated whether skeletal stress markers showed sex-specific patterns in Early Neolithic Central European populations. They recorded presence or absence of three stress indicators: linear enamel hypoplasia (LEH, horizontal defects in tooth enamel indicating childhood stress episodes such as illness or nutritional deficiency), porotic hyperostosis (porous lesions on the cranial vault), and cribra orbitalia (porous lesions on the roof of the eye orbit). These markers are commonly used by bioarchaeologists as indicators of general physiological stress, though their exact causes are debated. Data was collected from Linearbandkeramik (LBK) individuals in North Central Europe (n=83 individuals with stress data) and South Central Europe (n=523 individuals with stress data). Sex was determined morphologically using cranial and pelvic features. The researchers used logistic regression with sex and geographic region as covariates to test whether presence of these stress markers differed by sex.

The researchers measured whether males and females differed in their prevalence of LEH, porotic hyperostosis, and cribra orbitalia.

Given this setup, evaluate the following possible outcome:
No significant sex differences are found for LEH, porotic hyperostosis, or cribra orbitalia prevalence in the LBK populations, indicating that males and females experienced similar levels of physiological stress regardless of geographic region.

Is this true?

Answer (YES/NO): YES